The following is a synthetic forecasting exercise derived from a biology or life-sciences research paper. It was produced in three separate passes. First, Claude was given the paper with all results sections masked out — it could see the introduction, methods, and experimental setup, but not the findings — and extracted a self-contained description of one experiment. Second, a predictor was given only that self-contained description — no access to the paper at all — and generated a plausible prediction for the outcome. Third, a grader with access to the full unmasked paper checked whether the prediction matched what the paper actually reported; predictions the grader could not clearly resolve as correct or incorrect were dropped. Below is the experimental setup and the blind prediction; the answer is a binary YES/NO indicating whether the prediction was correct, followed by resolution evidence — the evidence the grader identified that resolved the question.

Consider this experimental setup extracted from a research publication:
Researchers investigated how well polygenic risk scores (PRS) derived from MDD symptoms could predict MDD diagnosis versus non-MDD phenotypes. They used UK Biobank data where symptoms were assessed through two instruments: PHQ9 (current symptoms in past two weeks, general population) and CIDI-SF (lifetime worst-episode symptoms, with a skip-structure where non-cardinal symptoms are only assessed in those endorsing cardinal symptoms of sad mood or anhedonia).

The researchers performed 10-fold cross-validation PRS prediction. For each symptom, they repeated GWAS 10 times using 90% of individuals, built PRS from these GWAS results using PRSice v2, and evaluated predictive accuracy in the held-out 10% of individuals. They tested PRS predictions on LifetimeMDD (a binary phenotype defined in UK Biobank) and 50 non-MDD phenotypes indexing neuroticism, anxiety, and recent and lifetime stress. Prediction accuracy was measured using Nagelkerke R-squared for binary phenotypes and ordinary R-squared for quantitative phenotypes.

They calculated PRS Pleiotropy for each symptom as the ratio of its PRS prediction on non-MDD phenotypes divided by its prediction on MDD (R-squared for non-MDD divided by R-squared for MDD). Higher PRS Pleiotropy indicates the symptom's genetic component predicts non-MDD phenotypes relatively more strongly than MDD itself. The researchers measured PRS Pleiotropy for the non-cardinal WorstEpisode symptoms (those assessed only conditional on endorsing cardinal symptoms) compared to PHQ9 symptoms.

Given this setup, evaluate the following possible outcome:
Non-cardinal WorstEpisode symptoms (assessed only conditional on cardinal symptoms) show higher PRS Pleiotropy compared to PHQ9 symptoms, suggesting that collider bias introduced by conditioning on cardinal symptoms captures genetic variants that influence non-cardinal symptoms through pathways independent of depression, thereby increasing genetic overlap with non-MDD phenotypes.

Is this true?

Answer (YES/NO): YES